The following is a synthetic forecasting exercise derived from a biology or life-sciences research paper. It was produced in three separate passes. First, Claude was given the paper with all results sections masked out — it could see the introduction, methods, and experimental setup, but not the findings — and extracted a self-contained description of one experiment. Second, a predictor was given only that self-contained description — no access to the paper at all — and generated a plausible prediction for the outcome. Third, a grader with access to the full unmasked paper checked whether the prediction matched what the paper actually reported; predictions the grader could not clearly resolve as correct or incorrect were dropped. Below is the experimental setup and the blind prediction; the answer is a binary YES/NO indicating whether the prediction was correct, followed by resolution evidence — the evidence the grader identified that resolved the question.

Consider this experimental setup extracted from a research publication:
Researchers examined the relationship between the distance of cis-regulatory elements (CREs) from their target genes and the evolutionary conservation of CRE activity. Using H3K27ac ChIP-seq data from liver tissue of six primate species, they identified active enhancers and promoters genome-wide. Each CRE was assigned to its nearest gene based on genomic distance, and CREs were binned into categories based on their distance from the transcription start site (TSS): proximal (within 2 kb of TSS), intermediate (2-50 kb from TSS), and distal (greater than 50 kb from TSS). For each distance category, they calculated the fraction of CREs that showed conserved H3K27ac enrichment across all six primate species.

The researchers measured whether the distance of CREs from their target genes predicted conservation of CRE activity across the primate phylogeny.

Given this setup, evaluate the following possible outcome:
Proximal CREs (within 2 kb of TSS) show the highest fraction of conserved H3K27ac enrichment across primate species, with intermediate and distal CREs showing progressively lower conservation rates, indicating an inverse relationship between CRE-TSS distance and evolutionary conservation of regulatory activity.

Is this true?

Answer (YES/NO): NO